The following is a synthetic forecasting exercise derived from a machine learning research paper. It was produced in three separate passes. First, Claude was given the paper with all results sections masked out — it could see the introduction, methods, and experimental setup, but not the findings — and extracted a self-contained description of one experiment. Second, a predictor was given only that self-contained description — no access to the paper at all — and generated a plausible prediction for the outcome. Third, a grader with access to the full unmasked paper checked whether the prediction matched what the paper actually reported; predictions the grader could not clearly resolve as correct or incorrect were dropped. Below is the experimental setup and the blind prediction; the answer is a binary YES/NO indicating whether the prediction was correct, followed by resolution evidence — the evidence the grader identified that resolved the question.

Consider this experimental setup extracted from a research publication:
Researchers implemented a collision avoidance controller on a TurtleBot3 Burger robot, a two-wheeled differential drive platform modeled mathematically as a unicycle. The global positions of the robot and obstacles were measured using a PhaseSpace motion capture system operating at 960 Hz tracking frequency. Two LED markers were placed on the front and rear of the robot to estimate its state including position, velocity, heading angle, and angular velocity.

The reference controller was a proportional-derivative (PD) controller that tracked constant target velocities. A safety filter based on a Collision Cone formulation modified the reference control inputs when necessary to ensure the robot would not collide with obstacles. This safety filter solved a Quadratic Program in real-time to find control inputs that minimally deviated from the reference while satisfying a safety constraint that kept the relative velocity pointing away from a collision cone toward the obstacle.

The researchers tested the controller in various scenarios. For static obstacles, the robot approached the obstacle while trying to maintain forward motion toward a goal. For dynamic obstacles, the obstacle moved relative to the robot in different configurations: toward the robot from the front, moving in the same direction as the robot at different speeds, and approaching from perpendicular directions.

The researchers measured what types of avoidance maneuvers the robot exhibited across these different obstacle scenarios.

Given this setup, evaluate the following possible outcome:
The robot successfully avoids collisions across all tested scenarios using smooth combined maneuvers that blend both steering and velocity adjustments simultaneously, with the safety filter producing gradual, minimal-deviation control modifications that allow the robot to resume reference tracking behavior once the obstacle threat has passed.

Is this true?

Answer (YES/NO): NO